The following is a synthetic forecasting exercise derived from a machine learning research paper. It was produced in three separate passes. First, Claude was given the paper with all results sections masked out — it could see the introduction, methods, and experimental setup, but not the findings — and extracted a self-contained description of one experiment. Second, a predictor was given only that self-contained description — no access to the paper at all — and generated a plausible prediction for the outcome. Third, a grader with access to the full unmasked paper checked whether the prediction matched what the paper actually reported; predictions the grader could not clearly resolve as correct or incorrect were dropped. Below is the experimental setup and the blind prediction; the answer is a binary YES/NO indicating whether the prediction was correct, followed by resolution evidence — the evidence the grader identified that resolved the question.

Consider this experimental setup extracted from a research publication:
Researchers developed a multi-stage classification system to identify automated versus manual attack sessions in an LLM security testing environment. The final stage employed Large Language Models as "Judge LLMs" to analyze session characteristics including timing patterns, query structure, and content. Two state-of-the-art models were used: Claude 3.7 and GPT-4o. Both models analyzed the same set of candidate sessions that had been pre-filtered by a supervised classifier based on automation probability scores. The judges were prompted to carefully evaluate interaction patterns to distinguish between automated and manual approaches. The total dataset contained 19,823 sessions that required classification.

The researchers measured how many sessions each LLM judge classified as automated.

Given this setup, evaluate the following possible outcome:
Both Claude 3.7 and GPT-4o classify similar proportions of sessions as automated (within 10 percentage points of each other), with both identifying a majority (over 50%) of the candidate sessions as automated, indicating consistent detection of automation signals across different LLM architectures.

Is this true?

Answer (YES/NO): NO